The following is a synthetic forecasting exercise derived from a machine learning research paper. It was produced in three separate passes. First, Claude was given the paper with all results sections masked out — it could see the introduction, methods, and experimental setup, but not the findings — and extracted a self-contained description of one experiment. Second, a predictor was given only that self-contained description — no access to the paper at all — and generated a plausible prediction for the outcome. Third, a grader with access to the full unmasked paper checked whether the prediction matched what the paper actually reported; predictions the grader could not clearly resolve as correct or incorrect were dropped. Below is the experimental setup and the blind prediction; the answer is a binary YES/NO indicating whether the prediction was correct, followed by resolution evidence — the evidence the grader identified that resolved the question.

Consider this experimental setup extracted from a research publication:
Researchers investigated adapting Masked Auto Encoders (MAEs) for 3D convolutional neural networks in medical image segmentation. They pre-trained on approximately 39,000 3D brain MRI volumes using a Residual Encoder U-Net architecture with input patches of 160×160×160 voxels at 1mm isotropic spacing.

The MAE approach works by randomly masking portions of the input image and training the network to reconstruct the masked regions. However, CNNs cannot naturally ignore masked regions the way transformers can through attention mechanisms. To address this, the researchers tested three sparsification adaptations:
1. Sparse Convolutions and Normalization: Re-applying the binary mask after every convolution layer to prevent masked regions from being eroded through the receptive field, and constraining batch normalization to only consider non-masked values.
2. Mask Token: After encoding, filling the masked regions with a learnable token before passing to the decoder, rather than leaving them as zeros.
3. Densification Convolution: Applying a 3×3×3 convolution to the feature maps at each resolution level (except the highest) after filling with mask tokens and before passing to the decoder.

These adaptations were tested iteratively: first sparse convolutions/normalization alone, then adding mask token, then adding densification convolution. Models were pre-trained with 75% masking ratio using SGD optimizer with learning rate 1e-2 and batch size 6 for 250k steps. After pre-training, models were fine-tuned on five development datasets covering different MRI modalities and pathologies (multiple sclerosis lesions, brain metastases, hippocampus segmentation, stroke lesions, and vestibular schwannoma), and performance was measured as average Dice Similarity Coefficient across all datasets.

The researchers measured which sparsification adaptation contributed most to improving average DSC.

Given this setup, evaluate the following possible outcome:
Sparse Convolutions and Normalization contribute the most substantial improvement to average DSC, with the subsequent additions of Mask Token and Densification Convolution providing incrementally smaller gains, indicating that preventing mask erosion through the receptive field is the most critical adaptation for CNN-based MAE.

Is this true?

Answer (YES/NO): NO